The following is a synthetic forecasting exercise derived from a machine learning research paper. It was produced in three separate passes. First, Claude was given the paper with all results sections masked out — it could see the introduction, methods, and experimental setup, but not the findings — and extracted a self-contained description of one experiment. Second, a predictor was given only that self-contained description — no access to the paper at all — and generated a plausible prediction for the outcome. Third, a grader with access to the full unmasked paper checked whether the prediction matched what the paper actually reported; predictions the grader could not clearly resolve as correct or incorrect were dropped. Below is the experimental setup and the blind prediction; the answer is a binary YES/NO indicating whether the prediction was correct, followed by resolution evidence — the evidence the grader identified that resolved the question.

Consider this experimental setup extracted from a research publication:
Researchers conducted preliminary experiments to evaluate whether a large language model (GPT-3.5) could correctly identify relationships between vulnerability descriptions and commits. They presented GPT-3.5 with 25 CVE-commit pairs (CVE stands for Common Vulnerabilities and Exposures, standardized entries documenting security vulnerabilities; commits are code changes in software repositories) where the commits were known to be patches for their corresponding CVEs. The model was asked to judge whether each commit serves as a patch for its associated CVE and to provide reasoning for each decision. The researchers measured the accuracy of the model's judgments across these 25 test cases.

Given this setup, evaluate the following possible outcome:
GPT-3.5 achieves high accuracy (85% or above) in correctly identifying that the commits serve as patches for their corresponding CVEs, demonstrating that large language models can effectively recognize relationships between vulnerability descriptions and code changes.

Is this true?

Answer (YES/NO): YES